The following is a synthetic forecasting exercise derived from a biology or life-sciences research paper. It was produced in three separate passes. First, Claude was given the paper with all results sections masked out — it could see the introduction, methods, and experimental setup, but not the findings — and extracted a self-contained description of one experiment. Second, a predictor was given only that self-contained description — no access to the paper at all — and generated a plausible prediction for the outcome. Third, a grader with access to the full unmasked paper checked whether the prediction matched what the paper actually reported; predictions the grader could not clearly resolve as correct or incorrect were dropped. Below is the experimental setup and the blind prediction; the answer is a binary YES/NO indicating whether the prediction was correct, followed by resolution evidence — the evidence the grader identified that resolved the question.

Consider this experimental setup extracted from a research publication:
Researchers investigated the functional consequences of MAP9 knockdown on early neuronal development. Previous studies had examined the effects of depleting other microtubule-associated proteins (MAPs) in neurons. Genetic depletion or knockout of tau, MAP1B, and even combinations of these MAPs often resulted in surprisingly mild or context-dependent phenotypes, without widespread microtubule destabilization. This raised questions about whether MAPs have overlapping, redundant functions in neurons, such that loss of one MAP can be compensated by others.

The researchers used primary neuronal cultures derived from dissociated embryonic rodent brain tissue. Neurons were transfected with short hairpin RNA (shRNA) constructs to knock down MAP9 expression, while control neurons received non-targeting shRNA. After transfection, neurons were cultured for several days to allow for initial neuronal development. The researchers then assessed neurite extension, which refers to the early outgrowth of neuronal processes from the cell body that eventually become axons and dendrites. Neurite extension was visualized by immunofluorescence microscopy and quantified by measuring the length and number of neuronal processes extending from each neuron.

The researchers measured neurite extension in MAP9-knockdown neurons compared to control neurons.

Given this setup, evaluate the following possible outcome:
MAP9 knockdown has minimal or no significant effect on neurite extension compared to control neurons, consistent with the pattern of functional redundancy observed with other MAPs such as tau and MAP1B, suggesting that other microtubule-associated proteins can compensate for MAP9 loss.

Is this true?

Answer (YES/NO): NO